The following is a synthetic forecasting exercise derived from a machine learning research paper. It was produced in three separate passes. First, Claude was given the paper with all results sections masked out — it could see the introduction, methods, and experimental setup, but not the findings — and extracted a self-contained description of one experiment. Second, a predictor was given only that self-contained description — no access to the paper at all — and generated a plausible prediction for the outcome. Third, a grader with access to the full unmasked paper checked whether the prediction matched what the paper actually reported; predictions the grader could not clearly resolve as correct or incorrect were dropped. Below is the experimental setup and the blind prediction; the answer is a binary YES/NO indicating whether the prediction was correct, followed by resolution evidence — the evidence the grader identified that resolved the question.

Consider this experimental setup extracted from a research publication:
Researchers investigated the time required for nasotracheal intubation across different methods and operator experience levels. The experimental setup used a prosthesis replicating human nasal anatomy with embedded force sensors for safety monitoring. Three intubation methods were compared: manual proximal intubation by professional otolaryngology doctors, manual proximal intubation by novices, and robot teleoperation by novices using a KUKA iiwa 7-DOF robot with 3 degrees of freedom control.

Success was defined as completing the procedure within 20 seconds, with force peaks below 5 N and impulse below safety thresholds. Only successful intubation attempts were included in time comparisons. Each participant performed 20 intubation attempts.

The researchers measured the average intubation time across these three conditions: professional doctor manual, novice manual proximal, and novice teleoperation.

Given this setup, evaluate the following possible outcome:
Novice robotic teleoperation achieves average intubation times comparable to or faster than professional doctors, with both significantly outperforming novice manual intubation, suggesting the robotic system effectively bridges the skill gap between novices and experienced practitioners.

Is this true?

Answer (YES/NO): NO